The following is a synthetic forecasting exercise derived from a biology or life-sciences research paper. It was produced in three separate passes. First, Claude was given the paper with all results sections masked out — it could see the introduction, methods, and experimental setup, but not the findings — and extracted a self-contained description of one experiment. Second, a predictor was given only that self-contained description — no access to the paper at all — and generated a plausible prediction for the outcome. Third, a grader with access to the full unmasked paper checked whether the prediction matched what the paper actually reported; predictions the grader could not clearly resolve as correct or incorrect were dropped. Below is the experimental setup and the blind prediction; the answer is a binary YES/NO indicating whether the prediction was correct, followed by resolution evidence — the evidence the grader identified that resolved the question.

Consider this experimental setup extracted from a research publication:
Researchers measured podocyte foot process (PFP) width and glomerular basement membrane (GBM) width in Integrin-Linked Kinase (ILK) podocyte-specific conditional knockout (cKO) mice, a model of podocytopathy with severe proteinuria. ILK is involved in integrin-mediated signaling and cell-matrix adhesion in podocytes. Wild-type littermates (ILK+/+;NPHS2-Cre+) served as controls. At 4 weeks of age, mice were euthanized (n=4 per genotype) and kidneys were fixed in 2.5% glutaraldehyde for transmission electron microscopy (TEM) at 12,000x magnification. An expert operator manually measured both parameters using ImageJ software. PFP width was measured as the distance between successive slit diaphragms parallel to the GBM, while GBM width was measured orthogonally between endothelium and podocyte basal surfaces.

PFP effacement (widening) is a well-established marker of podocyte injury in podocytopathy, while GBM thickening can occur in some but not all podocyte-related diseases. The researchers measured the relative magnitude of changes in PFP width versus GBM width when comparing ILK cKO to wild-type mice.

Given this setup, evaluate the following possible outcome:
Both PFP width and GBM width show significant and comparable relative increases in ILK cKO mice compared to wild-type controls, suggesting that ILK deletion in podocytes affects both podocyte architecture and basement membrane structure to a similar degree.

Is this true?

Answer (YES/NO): NO